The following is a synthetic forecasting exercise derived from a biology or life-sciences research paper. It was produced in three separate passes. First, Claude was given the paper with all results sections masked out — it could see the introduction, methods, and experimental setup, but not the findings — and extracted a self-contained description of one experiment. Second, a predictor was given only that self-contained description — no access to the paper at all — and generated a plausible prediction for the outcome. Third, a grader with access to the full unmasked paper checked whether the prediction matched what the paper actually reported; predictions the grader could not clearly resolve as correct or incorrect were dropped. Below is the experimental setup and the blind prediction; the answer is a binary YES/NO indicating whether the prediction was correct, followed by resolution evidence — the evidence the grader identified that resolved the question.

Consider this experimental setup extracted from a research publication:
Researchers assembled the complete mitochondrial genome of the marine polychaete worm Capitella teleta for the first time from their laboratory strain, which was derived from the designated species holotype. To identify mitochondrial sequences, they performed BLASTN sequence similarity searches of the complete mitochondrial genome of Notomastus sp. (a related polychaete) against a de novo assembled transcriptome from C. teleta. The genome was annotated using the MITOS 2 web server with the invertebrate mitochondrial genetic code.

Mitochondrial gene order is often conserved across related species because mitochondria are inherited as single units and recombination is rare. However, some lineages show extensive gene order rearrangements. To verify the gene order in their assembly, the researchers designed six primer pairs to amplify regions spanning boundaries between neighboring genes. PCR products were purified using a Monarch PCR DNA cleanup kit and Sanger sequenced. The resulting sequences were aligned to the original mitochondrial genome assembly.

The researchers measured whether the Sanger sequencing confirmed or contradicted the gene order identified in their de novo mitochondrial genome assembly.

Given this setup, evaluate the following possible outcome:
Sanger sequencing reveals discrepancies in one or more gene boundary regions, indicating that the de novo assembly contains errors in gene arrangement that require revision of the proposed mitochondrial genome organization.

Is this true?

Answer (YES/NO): NO